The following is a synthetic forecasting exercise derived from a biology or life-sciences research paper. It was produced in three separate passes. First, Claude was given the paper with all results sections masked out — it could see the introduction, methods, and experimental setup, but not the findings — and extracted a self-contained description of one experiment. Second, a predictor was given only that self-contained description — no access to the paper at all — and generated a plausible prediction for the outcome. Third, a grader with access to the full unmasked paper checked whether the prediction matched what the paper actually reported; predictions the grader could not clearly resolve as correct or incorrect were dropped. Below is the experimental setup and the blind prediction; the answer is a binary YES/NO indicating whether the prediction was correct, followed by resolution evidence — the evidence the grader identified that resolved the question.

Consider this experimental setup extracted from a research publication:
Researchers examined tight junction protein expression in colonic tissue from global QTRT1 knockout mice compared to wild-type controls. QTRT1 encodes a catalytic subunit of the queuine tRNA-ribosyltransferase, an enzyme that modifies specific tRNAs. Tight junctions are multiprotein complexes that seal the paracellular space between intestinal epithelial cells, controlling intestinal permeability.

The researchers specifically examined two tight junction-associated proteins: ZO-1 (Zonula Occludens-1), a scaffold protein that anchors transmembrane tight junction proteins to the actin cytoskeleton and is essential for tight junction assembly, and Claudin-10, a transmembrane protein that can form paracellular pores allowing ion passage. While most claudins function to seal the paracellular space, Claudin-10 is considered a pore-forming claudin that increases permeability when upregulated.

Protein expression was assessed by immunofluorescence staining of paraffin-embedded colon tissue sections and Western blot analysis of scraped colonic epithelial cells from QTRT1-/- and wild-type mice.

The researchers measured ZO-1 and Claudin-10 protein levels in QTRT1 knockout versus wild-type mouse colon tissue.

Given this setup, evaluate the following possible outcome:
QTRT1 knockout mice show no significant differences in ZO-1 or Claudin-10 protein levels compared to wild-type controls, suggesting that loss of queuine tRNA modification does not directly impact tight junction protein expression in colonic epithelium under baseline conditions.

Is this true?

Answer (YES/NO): NO